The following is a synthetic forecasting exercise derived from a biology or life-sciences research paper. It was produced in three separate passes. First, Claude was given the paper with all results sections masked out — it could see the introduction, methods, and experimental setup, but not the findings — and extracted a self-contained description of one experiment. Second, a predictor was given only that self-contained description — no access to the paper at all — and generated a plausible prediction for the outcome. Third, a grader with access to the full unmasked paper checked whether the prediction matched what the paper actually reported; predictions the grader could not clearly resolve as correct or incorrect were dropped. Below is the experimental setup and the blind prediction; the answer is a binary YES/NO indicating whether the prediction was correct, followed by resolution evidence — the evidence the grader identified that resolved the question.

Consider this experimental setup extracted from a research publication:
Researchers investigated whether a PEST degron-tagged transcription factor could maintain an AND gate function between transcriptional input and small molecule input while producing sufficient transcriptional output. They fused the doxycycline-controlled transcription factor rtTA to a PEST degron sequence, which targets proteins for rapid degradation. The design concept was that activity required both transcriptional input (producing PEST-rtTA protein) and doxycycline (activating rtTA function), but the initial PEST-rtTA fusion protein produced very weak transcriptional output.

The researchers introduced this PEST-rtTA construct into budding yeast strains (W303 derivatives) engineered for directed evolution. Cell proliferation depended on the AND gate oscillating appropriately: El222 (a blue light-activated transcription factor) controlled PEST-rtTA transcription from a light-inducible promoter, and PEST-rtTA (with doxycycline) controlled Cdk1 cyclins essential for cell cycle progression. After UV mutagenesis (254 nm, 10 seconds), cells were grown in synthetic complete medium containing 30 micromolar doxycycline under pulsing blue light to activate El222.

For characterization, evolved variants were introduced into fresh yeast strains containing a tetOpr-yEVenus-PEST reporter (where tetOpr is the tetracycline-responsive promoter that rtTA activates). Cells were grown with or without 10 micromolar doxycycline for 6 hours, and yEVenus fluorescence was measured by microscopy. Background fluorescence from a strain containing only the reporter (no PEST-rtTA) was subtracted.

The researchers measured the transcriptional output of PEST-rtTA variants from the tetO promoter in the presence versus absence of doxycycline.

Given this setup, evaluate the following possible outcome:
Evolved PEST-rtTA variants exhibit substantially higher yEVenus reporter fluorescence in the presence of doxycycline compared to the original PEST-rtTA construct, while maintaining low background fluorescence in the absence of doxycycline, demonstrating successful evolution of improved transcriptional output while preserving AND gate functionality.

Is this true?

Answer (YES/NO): YES